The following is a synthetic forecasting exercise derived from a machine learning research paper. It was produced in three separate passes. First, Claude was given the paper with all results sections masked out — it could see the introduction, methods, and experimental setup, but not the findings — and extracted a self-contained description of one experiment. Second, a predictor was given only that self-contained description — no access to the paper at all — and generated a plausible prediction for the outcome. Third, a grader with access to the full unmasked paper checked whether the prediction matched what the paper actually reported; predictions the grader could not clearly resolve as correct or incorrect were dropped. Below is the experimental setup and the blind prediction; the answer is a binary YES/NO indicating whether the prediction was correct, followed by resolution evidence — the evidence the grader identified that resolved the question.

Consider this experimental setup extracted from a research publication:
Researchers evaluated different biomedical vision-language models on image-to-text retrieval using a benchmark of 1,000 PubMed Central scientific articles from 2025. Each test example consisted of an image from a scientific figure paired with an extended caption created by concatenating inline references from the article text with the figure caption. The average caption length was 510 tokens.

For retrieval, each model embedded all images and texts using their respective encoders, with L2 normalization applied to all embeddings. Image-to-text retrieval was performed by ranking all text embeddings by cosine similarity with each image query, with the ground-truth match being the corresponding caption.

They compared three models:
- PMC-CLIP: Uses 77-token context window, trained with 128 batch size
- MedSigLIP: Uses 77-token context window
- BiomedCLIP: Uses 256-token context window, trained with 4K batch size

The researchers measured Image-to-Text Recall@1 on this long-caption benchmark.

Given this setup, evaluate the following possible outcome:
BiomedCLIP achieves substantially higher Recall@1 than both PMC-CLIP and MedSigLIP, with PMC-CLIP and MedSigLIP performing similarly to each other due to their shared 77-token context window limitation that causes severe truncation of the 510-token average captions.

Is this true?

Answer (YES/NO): NO